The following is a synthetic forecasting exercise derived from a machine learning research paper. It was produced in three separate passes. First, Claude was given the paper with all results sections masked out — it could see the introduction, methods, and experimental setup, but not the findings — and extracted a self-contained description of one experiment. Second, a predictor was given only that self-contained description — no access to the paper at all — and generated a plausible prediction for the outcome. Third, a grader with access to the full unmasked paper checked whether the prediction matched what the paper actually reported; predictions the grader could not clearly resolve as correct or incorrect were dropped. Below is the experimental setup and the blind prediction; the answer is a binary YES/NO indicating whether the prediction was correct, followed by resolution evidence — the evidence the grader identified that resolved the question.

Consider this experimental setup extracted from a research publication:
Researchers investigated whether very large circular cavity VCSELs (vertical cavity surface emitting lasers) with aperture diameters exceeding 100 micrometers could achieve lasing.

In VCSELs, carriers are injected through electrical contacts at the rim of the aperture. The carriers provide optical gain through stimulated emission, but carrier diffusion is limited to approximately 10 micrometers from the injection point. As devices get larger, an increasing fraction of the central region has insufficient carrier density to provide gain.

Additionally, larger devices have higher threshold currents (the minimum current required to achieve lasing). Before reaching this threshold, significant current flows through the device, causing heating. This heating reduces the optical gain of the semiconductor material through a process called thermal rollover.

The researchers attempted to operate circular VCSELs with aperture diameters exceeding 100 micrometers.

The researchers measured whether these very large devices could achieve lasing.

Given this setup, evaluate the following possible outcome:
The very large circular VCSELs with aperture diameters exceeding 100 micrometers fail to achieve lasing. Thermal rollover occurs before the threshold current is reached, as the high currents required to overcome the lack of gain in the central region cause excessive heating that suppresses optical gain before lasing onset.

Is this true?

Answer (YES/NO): YES